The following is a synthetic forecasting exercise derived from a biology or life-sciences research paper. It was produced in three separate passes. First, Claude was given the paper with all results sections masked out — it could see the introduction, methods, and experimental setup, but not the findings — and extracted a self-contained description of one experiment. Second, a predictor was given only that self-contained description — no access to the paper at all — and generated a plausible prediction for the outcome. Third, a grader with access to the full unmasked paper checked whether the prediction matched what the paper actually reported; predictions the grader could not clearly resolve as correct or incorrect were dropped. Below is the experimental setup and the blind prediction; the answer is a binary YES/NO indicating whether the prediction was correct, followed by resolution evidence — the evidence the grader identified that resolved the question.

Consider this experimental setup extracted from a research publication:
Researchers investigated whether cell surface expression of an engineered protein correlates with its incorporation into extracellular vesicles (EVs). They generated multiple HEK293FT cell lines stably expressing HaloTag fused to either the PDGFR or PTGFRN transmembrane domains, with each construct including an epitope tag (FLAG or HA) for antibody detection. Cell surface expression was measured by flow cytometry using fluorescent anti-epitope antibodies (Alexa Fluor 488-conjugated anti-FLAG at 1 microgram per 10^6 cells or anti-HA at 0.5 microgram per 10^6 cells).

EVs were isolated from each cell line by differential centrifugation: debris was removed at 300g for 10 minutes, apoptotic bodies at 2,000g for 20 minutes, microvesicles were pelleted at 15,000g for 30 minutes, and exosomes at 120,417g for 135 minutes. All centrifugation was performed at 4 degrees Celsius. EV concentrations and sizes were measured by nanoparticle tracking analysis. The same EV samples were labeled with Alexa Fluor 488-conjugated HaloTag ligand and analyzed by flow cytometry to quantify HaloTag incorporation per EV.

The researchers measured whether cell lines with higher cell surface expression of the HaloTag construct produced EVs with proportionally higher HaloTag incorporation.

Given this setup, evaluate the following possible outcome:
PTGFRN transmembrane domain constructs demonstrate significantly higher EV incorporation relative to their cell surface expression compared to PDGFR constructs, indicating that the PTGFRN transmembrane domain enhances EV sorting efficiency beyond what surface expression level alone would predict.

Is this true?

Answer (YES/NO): NO